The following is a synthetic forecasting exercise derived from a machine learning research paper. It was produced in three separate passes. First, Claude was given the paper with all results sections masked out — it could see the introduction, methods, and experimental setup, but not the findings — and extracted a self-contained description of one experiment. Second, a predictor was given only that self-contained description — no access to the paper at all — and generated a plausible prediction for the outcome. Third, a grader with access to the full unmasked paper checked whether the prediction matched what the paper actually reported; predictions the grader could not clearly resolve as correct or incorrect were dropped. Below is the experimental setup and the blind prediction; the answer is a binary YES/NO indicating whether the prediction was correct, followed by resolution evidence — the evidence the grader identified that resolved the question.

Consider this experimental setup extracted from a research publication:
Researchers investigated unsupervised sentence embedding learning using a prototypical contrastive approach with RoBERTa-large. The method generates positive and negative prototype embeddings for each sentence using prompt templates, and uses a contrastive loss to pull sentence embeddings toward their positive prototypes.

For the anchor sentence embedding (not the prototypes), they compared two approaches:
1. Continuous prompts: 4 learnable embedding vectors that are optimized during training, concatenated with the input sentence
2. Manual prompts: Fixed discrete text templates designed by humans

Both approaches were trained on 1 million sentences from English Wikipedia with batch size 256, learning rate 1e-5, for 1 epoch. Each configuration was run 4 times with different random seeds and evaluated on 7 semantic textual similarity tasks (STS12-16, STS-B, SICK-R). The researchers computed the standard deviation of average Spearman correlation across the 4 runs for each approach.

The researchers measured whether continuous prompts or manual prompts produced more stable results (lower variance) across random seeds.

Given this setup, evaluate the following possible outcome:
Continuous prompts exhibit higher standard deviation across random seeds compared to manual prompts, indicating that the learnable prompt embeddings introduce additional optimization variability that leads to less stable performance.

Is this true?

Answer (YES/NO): NO